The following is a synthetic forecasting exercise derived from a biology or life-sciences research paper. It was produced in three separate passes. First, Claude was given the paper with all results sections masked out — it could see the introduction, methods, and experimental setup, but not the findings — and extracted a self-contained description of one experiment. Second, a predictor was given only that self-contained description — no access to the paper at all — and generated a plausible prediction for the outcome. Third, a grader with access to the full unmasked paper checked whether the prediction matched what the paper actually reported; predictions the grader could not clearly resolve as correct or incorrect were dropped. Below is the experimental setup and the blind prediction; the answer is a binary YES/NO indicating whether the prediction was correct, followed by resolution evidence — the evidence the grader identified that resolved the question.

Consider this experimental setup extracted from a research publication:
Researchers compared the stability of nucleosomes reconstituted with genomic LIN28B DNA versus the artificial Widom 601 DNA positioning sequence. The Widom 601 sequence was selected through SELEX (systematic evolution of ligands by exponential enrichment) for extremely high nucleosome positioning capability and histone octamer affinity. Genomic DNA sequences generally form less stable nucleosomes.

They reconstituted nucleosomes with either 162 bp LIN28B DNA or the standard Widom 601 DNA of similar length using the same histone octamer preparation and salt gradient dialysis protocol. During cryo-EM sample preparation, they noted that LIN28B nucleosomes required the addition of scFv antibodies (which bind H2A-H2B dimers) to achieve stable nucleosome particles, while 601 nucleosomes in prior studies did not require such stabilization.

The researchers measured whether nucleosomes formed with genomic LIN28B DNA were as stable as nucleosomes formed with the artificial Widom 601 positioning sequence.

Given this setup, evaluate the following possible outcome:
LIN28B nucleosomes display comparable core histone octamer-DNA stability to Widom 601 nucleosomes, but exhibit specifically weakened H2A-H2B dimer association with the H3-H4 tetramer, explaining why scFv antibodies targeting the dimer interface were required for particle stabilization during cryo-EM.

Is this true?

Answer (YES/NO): NO